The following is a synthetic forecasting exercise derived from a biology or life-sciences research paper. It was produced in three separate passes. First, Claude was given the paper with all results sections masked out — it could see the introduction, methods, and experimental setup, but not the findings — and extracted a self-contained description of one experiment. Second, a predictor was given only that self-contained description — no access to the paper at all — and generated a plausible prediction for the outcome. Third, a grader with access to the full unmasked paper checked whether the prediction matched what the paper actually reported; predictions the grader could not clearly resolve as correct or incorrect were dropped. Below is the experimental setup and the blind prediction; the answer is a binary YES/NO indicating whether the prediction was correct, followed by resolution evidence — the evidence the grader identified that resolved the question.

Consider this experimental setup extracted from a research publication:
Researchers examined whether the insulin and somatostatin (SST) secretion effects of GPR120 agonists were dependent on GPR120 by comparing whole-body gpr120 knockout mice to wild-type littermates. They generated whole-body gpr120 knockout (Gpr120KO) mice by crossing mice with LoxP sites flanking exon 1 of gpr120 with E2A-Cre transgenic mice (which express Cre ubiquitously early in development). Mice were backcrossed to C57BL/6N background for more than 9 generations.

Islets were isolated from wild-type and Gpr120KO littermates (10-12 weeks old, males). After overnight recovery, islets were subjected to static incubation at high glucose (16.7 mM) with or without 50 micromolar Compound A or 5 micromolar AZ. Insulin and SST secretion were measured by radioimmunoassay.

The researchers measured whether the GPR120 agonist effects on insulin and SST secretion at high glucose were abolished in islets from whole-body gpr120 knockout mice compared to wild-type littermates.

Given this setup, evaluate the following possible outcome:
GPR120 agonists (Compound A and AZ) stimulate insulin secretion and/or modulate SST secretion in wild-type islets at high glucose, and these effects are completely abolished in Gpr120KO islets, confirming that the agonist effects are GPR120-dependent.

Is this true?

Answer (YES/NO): NO